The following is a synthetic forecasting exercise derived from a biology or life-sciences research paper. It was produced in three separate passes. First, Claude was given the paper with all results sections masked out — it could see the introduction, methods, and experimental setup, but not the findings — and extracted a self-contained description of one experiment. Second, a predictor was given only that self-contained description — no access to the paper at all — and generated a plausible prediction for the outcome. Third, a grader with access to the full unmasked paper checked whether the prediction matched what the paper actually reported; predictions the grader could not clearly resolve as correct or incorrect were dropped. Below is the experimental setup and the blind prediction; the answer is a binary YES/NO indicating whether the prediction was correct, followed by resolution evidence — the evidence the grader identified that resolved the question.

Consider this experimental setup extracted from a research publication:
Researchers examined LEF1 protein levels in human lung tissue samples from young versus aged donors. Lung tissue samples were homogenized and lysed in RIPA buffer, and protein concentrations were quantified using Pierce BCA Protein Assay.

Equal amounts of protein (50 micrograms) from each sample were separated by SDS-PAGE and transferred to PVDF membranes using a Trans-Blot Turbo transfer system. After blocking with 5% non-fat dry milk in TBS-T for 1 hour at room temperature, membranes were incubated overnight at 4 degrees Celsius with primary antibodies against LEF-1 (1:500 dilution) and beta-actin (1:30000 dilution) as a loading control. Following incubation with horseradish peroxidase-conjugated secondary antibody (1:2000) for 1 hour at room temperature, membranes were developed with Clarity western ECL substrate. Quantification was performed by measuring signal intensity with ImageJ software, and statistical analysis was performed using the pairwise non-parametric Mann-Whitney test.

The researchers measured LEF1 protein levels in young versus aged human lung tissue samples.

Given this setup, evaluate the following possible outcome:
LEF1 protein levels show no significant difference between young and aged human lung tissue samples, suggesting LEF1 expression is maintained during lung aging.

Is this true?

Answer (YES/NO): NO